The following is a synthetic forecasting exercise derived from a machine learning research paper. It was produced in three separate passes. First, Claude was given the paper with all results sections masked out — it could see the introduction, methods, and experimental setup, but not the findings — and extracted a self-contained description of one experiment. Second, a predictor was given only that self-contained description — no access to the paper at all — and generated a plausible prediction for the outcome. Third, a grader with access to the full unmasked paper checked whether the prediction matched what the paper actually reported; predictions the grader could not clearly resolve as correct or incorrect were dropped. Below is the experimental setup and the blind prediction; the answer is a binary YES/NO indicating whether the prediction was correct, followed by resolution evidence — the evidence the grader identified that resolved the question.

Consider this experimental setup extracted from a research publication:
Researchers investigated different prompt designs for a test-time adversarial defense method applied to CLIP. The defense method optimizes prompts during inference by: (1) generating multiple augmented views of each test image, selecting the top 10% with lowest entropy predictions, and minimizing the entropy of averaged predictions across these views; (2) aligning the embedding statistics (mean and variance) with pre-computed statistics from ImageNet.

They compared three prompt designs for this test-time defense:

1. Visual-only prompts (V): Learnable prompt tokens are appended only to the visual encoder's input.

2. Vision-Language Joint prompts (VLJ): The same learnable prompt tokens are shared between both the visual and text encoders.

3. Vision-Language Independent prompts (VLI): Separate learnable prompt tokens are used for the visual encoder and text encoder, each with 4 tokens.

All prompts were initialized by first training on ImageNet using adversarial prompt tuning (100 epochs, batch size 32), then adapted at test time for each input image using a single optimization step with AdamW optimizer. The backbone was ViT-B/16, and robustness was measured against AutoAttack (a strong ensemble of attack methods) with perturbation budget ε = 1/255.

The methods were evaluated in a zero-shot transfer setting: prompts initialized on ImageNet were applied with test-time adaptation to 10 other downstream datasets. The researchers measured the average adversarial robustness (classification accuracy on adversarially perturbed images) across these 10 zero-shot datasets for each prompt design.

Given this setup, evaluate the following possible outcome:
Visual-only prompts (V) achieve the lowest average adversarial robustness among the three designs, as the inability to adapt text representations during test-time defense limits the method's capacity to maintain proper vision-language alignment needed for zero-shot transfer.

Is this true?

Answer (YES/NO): NO